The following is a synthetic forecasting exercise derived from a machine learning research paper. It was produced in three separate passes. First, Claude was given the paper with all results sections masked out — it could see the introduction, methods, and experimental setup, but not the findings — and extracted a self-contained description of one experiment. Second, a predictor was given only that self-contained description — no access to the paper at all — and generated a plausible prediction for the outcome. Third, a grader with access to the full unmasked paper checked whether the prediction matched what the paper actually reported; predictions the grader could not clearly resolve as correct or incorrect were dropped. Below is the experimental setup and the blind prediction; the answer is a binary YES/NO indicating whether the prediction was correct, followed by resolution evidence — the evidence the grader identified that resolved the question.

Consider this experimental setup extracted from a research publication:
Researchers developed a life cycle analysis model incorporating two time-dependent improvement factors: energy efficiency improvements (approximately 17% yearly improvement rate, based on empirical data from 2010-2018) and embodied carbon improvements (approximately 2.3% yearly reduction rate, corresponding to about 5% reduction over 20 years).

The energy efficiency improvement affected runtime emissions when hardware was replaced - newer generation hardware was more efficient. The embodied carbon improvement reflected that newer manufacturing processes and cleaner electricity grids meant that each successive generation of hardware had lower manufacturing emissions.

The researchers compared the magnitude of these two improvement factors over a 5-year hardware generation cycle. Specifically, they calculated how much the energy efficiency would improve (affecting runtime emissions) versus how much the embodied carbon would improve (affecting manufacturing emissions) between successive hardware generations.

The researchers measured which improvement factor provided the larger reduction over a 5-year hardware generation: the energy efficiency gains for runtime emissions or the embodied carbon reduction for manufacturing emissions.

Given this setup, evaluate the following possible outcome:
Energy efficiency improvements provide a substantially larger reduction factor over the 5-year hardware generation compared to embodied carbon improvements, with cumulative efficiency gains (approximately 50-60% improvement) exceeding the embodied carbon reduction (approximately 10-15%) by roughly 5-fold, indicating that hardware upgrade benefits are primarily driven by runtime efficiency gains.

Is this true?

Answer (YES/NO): YES